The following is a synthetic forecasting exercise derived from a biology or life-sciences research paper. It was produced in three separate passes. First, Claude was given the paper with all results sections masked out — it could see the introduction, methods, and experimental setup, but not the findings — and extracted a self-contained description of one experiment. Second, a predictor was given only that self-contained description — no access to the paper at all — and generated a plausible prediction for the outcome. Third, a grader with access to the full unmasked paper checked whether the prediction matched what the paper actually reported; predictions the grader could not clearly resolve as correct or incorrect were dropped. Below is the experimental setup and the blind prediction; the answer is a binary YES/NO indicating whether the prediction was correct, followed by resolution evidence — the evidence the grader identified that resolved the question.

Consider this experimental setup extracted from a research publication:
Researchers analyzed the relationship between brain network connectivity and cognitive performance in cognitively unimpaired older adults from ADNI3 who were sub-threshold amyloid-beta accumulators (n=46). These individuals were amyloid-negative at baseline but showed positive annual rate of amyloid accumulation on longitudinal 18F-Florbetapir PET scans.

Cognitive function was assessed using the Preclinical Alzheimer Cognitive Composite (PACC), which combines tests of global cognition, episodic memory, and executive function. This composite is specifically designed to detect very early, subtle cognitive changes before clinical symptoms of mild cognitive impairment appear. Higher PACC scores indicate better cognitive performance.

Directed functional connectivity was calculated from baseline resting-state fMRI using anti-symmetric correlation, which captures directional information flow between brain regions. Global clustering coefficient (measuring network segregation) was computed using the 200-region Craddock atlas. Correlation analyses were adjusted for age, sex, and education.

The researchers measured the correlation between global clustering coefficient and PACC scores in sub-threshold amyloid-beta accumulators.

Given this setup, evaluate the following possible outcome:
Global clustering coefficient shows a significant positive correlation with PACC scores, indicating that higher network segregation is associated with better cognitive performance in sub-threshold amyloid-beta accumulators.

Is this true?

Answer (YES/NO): NO